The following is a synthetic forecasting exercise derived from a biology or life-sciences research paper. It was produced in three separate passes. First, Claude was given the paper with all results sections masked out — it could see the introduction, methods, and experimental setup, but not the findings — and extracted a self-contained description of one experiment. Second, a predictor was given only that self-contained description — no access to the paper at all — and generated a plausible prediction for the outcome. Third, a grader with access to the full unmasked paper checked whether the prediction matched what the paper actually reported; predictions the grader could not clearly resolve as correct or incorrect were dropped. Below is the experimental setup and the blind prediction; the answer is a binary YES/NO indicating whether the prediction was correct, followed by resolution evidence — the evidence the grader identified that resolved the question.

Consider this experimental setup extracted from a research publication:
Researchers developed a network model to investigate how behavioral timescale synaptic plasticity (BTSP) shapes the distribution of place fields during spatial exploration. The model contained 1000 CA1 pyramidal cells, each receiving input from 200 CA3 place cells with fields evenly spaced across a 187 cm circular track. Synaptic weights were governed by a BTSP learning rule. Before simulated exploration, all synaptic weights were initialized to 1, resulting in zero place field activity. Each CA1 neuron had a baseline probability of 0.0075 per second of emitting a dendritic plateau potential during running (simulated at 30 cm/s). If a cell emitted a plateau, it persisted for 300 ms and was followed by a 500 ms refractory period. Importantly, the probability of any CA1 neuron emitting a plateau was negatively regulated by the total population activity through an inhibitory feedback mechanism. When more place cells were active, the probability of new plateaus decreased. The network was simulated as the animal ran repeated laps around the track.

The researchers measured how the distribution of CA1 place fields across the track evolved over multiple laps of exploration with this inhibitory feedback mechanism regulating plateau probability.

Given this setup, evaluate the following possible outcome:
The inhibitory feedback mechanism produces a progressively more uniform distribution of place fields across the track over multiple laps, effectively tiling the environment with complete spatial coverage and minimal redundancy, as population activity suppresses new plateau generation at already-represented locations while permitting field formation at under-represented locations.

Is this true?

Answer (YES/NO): NO